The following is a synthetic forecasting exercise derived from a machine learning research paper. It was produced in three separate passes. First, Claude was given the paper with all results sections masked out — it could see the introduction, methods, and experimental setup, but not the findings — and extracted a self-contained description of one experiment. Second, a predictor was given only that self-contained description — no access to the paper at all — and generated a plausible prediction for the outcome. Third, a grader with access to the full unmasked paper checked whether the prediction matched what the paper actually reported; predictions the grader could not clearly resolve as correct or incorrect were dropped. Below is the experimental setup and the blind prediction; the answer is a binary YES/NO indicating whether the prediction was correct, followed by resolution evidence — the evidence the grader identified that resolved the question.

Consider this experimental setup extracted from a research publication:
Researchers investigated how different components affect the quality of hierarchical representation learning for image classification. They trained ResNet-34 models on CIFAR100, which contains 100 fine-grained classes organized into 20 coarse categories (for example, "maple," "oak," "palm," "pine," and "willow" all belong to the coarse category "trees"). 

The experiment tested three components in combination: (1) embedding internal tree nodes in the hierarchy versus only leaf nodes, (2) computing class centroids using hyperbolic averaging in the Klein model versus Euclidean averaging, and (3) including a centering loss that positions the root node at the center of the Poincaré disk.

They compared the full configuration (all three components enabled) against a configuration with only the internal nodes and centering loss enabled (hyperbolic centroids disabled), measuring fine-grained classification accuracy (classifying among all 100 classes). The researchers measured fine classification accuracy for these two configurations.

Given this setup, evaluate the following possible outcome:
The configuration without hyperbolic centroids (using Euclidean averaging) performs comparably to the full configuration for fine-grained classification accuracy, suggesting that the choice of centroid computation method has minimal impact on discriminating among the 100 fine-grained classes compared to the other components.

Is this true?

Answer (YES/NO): NO